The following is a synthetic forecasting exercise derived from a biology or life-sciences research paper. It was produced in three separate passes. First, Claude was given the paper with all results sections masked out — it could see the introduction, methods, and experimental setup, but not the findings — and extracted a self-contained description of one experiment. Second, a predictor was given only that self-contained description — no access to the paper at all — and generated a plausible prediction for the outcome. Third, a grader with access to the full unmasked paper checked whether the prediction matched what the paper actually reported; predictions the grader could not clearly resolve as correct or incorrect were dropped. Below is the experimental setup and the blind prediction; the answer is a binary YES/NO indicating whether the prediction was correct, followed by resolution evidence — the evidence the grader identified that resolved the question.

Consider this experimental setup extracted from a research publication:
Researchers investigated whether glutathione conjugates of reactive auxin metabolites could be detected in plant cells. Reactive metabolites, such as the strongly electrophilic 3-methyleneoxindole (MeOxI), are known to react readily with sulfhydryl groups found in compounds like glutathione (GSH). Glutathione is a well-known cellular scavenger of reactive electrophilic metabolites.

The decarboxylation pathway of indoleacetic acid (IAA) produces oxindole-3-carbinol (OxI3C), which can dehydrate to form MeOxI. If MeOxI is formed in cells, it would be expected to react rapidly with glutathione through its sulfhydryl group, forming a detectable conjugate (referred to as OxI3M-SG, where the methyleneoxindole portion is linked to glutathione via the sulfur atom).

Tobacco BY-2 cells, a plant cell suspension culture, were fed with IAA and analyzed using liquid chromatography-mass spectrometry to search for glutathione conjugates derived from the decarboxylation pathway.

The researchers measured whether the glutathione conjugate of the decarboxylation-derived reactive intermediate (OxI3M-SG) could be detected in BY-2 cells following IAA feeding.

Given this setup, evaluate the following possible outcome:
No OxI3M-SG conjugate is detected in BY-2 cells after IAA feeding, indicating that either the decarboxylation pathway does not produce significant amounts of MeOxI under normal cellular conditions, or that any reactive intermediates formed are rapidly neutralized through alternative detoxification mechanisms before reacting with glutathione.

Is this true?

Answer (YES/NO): NO